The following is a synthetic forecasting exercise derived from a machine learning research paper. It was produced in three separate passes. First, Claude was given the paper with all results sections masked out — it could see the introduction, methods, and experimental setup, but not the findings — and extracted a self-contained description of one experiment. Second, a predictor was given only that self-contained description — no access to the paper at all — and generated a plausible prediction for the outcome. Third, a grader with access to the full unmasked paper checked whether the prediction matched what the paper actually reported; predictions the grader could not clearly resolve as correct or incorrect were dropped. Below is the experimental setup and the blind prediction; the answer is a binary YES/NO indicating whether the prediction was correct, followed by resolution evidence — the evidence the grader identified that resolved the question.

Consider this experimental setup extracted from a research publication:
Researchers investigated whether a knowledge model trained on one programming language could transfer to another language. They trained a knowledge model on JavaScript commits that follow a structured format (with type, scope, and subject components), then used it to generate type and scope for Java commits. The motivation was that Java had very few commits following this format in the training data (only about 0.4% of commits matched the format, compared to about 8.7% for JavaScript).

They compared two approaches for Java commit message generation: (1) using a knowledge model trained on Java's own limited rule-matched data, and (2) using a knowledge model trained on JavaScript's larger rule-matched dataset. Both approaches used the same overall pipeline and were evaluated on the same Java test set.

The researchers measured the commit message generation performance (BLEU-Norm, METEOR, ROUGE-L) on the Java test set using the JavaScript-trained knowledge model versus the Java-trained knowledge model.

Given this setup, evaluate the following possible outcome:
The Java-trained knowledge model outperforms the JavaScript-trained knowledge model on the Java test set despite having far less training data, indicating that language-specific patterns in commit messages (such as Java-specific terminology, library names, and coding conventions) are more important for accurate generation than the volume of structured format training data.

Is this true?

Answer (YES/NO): NO